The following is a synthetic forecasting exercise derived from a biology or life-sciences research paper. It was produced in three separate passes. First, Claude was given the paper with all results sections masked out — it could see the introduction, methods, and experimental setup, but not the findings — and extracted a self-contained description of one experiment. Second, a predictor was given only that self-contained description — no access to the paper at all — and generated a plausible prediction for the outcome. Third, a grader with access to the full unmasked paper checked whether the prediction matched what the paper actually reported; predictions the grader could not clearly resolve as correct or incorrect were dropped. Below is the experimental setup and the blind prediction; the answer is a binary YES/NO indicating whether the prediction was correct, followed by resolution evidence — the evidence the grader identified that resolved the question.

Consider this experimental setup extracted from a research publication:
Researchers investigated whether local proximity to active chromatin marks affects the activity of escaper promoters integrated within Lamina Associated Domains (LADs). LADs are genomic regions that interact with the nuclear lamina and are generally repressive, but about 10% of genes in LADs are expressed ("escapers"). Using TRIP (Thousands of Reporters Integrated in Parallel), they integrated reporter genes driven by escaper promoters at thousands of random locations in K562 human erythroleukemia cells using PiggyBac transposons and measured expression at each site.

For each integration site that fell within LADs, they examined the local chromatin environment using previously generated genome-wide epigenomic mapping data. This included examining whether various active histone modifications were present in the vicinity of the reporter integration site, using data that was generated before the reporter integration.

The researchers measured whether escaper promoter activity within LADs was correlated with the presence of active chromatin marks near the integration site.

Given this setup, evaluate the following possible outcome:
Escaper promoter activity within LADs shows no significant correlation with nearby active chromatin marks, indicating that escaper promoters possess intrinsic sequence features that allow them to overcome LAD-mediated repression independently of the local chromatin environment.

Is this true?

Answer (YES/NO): NO